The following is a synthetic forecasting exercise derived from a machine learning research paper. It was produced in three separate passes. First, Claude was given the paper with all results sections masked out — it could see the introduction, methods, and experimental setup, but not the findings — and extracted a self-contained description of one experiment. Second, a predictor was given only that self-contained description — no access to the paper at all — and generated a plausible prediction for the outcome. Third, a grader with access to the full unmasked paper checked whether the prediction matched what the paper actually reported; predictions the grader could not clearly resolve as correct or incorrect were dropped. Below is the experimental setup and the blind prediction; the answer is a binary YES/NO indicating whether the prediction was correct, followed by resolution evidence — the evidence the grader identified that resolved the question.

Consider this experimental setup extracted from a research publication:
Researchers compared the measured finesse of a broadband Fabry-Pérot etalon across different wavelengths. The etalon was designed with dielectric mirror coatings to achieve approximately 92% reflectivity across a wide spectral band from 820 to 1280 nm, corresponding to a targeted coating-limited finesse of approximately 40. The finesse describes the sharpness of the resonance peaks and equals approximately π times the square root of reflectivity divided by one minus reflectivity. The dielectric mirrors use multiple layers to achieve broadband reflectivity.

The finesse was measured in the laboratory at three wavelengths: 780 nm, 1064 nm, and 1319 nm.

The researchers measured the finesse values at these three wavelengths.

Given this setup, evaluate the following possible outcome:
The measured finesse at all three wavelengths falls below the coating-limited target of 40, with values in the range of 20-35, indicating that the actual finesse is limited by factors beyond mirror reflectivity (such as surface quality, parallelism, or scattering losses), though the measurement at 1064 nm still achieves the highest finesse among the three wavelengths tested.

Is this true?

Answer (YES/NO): NO